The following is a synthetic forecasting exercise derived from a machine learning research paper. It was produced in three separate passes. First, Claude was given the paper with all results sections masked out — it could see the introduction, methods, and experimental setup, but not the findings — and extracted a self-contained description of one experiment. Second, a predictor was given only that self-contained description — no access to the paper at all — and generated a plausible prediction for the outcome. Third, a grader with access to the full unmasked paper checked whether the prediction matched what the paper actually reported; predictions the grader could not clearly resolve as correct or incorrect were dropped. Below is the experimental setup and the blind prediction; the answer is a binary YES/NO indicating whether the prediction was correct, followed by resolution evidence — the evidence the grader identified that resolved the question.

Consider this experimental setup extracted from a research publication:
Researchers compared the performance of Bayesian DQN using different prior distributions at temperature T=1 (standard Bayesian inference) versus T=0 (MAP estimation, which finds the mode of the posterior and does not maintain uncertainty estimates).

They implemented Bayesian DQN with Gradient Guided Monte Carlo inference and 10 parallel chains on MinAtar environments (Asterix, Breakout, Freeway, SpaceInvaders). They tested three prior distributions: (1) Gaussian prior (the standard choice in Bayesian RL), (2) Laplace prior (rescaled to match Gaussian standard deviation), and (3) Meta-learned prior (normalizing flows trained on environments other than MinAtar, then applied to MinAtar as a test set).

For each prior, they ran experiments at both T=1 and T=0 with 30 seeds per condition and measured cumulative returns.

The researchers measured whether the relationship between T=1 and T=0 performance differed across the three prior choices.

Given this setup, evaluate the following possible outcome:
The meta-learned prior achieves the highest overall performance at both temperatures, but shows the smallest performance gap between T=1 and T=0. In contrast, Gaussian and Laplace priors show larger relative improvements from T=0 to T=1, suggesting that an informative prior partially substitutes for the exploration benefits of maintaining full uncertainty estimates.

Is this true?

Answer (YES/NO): NO